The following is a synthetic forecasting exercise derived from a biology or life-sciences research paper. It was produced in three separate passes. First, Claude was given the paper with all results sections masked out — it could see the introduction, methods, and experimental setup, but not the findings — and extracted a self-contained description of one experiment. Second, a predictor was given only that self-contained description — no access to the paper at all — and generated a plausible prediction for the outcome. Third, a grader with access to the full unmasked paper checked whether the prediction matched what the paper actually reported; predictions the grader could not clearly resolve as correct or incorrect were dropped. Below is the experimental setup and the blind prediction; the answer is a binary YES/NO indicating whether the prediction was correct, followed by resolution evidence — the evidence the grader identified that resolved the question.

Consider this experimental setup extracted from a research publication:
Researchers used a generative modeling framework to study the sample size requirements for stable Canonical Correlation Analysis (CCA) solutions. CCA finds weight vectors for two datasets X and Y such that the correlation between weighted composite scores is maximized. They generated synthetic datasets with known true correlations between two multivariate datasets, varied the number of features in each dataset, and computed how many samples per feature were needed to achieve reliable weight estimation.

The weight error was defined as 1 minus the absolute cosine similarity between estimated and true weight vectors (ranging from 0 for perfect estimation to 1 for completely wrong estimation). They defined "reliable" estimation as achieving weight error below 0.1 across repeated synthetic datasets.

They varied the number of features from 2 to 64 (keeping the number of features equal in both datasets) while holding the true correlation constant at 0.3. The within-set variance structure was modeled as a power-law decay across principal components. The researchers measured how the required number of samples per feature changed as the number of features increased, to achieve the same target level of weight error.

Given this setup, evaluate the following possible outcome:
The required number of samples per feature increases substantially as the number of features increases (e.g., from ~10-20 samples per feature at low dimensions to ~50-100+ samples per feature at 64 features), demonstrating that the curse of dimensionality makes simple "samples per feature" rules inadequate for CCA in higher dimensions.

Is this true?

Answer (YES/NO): NO